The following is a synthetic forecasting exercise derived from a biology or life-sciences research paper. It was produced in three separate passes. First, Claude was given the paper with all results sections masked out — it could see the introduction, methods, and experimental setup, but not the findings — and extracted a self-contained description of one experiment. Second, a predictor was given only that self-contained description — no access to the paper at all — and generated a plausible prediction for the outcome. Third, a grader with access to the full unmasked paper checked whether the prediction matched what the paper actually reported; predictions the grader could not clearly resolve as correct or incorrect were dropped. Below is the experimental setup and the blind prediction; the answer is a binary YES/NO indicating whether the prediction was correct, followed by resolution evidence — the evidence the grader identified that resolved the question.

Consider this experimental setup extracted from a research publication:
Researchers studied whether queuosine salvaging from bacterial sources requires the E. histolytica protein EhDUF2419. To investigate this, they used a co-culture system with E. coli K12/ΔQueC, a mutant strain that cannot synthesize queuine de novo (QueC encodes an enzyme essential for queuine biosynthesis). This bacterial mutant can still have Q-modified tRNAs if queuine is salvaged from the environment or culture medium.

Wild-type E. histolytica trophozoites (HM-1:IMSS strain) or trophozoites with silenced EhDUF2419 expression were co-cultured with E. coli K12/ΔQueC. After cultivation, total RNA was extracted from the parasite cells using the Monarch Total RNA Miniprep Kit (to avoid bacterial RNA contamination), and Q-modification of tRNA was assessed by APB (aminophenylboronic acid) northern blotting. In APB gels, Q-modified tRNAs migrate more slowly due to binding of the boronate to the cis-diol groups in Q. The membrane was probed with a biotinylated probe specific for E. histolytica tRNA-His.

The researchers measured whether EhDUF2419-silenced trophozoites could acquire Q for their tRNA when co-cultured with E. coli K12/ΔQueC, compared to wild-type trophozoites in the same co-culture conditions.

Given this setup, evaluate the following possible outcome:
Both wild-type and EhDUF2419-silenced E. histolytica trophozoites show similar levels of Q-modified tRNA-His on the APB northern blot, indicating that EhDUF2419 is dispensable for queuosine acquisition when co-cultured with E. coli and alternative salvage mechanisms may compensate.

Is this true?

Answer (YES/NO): NO